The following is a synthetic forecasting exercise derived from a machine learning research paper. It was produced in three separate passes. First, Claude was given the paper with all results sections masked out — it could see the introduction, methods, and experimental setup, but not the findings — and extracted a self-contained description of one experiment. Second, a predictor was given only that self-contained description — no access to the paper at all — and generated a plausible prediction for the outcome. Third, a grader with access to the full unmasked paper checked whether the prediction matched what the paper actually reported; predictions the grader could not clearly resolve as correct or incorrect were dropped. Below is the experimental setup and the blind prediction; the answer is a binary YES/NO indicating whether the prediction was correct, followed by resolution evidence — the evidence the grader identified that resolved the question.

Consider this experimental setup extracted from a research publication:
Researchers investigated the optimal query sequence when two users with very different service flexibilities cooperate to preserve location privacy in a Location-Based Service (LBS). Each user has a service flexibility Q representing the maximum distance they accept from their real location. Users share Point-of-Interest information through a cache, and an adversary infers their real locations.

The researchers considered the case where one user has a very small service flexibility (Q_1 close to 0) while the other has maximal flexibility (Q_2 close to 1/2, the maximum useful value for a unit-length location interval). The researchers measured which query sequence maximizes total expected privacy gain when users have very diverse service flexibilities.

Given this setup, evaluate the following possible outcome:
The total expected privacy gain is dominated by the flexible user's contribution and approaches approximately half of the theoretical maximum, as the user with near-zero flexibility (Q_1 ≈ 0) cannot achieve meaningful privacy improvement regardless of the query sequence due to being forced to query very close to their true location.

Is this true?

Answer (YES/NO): NO